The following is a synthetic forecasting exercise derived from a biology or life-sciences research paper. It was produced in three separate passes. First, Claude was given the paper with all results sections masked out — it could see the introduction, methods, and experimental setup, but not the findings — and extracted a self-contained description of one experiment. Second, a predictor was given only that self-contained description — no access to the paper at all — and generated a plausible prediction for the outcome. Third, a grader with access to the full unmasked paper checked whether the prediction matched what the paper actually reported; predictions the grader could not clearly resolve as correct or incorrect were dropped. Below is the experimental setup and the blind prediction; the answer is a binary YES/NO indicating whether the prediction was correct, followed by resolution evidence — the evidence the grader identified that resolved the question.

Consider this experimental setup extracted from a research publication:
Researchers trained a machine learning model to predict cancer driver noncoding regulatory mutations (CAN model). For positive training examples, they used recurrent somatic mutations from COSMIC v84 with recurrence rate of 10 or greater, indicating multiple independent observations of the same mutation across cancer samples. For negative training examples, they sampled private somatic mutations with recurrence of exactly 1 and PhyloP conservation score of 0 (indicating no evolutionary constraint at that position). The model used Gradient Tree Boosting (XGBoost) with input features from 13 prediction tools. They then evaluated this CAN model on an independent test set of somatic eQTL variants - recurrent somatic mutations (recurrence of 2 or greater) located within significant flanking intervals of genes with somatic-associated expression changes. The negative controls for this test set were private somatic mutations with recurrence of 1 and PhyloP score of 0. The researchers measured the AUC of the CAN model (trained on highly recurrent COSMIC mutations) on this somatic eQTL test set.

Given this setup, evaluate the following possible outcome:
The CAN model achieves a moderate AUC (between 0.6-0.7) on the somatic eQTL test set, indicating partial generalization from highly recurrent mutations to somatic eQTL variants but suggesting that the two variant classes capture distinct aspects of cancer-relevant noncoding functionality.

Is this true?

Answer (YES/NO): NO